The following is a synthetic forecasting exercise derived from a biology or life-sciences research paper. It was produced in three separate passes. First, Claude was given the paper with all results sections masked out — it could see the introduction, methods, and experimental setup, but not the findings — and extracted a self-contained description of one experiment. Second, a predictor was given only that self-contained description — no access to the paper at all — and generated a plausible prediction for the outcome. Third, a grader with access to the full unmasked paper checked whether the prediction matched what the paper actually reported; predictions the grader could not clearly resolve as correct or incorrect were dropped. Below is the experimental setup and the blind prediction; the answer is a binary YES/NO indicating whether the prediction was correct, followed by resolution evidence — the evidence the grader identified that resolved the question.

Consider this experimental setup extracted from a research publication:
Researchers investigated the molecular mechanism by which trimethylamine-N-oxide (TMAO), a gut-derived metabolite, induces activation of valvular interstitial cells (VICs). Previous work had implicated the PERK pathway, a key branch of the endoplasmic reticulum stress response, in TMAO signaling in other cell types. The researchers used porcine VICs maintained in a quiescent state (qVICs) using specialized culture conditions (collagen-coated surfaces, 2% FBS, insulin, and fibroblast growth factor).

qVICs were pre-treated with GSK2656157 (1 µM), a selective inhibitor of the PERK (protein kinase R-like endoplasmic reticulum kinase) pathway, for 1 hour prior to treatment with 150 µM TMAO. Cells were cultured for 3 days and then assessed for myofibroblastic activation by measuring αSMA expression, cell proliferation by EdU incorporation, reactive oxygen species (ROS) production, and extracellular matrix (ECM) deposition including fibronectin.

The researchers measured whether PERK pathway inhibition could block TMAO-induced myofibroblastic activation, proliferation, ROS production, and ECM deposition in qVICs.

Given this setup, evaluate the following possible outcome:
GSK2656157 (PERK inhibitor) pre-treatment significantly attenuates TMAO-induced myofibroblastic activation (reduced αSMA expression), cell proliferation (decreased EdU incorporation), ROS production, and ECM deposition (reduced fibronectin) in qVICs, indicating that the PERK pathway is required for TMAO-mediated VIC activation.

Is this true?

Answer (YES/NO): YES